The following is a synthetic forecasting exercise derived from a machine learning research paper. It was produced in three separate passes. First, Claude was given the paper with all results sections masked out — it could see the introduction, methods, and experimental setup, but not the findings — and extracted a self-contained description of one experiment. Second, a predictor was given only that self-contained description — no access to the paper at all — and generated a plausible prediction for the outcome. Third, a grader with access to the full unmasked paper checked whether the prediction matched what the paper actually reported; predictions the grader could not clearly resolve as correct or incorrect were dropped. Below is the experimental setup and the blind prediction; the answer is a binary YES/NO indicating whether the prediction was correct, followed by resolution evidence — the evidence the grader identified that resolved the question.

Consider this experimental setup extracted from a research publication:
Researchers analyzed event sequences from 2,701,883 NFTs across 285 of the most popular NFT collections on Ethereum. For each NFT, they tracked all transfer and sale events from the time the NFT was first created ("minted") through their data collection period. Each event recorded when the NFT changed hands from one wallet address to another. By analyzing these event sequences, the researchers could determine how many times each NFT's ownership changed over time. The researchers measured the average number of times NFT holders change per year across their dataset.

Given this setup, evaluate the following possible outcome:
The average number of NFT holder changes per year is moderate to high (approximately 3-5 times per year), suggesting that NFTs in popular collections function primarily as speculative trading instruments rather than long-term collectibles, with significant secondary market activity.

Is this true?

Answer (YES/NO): NO